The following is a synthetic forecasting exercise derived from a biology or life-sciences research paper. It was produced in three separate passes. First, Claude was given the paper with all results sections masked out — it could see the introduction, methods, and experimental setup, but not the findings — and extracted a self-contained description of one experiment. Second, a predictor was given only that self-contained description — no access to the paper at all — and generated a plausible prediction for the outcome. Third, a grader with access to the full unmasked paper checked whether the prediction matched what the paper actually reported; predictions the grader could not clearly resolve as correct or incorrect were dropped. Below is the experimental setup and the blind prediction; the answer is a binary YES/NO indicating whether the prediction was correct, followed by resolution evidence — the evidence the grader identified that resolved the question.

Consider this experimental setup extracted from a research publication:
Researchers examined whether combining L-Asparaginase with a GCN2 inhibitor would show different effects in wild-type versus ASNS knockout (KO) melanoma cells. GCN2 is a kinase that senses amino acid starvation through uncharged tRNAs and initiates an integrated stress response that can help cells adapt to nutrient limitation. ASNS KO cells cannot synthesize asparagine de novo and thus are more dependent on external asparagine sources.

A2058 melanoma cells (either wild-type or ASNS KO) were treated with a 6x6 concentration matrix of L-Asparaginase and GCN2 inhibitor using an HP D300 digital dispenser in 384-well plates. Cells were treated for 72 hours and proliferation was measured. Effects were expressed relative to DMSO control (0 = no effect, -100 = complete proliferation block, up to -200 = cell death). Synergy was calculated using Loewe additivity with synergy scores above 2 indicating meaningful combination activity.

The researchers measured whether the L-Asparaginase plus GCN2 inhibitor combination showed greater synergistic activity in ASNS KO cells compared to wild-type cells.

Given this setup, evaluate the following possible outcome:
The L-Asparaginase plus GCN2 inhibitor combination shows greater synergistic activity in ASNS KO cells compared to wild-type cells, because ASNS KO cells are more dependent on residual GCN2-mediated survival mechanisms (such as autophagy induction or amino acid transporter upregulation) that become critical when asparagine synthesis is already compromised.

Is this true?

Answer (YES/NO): NO